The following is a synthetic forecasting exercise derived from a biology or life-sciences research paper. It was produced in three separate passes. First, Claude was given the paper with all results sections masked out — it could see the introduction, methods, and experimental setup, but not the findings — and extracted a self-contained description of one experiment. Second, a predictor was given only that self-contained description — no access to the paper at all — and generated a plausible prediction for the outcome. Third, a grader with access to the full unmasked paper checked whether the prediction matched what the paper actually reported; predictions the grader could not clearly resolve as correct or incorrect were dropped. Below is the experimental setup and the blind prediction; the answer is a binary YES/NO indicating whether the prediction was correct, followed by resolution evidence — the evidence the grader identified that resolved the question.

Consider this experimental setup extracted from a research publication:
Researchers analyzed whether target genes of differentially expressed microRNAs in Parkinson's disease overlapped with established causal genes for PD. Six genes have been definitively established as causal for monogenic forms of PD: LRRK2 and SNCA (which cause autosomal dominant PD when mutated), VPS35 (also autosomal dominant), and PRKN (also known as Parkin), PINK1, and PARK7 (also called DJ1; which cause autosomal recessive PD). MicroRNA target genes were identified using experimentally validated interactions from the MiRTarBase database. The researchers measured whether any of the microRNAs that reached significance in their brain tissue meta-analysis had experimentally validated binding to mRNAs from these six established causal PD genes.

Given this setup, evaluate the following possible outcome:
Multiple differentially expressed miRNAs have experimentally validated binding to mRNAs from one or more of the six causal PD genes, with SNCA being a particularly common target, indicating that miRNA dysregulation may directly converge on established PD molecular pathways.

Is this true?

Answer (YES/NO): NO